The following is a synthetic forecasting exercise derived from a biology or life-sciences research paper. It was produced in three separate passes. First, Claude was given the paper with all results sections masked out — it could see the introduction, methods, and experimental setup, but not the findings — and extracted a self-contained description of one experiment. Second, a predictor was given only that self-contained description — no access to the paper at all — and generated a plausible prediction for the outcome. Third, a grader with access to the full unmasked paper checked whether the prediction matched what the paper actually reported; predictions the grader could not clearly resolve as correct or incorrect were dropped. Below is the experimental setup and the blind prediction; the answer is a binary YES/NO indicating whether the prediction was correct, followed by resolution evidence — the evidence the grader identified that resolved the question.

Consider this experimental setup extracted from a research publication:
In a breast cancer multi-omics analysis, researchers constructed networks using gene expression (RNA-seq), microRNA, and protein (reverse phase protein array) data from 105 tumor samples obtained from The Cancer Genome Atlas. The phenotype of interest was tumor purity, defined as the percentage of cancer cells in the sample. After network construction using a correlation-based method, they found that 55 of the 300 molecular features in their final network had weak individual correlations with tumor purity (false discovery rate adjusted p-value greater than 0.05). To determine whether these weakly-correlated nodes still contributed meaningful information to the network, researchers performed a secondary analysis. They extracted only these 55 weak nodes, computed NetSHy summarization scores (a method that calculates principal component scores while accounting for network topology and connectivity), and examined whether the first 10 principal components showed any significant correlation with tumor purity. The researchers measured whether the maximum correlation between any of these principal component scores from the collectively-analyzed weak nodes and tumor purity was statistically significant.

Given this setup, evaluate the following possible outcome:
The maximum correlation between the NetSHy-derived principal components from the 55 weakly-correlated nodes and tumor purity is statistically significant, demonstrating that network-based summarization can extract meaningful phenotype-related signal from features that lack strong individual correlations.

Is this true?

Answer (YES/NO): YES